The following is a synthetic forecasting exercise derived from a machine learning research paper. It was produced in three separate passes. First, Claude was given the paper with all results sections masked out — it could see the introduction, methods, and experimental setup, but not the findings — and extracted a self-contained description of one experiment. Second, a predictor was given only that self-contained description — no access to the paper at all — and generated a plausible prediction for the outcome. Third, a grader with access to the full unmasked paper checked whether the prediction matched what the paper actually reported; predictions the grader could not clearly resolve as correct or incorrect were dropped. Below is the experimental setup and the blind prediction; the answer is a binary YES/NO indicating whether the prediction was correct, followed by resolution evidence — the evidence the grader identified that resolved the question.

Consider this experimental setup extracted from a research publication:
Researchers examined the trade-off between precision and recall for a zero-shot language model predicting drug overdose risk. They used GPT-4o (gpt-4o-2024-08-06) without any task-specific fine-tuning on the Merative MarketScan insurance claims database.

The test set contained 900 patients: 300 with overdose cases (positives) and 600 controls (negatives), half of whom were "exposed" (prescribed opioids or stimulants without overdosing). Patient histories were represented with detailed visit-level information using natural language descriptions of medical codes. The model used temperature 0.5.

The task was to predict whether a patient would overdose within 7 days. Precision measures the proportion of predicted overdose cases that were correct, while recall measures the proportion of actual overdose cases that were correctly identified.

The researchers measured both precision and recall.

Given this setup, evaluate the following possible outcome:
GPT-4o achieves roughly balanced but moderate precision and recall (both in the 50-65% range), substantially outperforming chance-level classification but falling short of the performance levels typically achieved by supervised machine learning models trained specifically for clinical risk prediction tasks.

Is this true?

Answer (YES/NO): YES